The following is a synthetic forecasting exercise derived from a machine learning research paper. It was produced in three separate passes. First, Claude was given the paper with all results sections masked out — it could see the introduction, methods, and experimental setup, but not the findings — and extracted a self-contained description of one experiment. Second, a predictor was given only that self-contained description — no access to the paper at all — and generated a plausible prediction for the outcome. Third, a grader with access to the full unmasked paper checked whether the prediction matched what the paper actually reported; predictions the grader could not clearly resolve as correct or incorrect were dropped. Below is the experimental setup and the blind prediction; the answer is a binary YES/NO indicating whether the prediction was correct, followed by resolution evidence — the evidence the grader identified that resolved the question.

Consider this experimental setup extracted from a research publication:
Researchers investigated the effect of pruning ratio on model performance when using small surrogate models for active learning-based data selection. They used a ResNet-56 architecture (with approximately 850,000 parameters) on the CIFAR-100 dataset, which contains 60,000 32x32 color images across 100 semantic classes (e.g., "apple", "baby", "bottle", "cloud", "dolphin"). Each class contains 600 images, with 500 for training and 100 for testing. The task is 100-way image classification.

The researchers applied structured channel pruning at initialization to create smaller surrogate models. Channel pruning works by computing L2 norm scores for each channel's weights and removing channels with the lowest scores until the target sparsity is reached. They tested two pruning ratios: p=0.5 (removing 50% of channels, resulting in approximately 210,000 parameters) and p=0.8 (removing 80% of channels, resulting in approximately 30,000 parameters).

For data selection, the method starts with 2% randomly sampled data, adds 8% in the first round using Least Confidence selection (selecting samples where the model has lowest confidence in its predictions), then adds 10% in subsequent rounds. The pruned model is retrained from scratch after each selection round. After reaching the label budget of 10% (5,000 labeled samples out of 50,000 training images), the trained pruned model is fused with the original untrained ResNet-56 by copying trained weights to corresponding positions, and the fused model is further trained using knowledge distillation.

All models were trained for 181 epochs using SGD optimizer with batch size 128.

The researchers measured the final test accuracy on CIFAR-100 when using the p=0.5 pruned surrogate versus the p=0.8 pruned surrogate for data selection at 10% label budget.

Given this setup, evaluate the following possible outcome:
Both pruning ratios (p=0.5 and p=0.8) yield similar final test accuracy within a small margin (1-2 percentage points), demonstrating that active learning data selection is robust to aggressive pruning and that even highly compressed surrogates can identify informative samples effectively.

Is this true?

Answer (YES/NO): NO